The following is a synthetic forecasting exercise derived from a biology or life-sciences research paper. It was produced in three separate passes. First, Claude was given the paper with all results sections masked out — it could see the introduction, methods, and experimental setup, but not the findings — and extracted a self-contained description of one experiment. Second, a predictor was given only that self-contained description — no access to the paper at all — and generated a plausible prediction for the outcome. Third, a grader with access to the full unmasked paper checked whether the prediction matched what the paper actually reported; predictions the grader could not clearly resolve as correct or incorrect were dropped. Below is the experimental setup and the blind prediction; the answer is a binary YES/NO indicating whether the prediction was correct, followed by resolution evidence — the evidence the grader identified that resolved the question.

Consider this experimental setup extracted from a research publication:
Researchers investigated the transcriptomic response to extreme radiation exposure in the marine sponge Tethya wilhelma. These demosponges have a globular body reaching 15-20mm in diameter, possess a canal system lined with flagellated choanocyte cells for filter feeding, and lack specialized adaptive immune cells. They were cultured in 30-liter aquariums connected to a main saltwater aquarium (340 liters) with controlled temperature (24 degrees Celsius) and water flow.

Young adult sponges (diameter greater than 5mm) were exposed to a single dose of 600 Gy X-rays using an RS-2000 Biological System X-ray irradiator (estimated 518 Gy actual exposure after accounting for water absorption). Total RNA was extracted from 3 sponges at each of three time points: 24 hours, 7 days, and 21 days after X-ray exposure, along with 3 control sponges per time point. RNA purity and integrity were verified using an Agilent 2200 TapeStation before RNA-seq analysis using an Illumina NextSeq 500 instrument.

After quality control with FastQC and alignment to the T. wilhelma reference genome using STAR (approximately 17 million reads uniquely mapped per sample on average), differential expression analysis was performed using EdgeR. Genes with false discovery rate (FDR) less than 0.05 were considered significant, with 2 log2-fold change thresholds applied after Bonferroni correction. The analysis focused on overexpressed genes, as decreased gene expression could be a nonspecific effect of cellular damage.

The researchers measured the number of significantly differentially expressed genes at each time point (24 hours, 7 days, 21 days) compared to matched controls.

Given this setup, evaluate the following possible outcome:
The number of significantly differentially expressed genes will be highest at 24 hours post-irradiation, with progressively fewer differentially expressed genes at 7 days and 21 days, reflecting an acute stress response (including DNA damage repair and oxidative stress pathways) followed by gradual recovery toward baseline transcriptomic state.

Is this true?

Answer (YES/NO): NO